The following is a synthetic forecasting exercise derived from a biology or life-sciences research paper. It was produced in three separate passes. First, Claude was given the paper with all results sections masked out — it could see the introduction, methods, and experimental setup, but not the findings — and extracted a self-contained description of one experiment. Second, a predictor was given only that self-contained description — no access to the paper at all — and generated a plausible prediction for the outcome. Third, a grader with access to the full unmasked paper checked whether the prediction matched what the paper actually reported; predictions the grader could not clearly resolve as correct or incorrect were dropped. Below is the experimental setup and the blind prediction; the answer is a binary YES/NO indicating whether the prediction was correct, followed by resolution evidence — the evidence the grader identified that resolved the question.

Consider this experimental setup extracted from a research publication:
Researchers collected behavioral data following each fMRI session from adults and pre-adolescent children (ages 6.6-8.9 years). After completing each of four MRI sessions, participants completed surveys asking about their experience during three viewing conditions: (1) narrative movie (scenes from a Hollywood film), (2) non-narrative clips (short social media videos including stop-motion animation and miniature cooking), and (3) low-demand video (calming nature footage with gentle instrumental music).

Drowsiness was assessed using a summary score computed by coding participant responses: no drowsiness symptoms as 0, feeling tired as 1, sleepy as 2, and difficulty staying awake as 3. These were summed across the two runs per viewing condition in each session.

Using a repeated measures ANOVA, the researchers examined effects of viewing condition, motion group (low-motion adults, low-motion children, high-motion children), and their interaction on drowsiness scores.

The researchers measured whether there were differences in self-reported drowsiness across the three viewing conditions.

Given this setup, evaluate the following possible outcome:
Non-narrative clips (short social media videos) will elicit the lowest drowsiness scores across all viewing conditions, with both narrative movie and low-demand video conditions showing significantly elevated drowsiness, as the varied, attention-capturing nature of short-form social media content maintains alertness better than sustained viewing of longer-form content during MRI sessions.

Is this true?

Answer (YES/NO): NO